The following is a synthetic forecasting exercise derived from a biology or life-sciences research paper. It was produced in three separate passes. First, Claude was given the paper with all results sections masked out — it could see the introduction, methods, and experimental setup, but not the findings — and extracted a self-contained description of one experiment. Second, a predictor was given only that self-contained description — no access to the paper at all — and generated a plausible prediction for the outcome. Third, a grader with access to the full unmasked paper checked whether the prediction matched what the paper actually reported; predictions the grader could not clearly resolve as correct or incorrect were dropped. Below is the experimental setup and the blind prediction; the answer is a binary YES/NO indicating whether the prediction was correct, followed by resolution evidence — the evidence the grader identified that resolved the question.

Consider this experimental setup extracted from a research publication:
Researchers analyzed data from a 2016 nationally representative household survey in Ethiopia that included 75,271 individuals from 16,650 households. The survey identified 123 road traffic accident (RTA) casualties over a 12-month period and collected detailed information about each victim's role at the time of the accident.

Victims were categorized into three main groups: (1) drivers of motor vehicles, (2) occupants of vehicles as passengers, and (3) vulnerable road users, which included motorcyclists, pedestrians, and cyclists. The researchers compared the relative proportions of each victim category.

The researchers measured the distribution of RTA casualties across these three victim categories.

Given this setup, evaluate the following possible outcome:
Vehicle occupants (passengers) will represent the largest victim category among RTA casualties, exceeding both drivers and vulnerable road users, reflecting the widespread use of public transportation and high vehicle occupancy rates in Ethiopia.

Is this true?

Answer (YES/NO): NO